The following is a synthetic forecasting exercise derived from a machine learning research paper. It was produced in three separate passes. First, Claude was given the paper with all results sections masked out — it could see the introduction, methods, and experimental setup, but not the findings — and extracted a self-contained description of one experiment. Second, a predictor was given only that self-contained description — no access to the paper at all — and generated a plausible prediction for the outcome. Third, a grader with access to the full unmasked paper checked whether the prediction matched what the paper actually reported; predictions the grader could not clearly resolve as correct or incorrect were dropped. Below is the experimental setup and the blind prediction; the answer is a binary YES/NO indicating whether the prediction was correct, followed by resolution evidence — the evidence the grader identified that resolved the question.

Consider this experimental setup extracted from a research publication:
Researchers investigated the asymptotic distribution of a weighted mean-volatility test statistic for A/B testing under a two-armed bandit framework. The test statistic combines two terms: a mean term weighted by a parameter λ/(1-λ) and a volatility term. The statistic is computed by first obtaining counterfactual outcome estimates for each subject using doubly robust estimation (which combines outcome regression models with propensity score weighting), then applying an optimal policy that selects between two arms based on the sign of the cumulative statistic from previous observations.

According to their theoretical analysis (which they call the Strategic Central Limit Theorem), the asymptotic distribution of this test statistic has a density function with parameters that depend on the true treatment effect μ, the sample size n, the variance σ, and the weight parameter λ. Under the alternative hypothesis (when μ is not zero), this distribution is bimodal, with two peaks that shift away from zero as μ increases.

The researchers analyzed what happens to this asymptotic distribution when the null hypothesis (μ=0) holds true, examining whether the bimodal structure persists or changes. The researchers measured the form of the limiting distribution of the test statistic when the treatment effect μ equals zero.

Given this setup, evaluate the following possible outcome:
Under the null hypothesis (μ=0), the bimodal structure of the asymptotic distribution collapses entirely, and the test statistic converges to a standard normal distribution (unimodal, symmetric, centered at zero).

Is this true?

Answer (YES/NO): YES